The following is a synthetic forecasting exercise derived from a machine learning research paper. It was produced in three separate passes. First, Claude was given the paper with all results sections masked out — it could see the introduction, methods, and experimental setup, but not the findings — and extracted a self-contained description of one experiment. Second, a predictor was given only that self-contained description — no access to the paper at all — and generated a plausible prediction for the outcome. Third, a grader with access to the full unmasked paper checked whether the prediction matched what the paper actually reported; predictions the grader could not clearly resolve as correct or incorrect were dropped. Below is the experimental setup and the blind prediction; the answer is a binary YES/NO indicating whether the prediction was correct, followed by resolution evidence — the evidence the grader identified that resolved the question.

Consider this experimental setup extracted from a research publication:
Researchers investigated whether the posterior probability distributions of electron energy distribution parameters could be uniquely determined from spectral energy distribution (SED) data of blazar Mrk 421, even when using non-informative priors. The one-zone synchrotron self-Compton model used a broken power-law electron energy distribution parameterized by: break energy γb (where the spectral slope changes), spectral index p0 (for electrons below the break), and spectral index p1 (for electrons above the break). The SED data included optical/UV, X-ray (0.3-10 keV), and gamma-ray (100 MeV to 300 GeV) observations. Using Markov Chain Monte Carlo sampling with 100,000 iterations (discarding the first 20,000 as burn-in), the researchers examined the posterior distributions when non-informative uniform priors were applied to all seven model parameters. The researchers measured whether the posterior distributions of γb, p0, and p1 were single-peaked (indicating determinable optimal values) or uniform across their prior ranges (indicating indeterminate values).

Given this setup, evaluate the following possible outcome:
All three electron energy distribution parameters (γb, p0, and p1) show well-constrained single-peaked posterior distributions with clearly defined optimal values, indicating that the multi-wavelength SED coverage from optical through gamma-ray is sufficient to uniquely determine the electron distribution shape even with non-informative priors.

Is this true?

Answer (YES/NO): YES